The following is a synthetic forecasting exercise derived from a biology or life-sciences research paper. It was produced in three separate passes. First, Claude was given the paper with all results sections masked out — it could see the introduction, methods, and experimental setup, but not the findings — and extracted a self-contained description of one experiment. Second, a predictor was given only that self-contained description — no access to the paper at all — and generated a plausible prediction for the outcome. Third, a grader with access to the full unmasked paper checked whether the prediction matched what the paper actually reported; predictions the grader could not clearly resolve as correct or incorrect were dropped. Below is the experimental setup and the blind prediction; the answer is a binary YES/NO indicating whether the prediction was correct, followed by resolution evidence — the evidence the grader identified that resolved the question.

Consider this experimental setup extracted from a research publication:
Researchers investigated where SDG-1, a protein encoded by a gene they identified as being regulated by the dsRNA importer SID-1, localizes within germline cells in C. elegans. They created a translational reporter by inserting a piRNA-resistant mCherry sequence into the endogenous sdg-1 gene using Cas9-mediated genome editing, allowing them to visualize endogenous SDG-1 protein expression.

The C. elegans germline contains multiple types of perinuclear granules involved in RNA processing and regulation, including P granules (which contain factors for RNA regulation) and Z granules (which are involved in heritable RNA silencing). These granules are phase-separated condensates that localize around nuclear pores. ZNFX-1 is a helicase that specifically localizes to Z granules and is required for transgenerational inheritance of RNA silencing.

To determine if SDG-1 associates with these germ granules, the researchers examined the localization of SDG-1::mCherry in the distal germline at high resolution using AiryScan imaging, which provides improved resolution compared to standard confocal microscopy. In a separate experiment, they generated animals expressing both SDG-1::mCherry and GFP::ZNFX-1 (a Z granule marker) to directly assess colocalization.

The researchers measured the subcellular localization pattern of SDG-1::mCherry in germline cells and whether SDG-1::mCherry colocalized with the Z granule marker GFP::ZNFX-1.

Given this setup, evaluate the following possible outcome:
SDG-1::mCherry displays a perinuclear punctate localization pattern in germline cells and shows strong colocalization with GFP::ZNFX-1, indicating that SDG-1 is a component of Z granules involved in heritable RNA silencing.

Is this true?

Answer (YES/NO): NO